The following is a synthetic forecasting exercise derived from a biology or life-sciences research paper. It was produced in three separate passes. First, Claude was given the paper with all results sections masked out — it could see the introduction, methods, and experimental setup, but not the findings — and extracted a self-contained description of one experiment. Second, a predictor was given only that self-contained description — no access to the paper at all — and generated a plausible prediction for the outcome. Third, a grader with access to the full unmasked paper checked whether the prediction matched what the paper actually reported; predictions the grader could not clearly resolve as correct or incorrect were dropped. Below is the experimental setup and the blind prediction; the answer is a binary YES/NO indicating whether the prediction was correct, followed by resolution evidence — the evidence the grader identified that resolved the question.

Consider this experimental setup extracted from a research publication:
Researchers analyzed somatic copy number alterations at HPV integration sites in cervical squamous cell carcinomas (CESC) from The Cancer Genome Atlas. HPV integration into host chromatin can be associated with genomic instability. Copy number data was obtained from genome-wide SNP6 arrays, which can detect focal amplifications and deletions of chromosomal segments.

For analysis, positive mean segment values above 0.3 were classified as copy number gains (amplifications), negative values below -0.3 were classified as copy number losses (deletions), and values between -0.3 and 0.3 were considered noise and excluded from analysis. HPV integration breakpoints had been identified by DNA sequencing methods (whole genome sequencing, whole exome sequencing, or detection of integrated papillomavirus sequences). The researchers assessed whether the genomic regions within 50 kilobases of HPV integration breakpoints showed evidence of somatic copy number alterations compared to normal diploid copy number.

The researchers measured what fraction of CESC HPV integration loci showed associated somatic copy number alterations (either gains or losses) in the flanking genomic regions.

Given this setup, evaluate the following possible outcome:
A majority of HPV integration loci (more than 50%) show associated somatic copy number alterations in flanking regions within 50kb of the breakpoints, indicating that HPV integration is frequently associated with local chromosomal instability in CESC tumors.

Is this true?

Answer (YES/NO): YES